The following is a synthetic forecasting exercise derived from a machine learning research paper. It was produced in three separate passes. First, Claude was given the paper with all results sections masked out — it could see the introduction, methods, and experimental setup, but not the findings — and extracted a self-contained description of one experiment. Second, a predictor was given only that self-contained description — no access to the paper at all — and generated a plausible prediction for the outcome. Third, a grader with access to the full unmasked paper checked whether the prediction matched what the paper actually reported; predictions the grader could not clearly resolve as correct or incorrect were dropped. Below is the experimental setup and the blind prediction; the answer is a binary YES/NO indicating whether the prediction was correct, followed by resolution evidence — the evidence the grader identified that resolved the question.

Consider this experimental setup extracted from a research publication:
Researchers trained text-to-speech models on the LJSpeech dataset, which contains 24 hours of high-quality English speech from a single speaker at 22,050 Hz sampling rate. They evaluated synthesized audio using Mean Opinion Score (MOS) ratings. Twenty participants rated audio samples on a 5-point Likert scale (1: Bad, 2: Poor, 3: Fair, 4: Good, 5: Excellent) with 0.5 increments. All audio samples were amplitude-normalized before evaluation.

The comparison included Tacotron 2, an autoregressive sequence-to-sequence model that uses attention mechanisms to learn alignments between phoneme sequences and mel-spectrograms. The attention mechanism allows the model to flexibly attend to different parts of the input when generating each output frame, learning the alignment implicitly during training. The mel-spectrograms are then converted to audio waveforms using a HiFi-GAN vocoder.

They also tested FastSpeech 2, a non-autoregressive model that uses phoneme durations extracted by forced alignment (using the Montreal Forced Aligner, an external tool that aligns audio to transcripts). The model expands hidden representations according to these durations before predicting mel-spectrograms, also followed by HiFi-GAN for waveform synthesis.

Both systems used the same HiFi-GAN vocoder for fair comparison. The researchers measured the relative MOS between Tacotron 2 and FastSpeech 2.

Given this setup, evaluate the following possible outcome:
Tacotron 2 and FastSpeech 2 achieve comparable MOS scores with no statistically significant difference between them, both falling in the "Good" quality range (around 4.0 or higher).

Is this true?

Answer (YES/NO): NO